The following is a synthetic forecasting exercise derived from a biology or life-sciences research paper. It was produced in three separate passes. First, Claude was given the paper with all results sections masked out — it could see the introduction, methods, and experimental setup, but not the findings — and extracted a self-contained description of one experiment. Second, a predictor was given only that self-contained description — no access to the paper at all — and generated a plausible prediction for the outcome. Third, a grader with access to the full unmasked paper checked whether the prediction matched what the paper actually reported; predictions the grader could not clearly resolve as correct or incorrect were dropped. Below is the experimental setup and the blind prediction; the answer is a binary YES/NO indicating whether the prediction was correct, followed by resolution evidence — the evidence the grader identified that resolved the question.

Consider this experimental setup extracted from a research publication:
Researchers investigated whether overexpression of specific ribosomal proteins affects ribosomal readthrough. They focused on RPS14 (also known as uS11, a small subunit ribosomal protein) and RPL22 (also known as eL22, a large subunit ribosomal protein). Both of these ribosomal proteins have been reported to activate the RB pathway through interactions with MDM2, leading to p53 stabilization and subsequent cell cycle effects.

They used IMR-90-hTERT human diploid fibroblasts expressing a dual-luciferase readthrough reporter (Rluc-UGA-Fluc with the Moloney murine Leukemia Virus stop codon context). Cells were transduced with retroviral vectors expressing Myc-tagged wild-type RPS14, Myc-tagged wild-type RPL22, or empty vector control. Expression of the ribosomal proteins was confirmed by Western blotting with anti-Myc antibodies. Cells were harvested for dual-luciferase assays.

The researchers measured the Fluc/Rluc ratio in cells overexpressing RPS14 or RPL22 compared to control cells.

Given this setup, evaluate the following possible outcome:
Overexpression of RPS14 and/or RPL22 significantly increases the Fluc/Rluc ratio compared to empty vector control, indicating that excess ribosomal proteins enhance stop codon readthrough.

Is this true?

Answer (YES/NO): NO